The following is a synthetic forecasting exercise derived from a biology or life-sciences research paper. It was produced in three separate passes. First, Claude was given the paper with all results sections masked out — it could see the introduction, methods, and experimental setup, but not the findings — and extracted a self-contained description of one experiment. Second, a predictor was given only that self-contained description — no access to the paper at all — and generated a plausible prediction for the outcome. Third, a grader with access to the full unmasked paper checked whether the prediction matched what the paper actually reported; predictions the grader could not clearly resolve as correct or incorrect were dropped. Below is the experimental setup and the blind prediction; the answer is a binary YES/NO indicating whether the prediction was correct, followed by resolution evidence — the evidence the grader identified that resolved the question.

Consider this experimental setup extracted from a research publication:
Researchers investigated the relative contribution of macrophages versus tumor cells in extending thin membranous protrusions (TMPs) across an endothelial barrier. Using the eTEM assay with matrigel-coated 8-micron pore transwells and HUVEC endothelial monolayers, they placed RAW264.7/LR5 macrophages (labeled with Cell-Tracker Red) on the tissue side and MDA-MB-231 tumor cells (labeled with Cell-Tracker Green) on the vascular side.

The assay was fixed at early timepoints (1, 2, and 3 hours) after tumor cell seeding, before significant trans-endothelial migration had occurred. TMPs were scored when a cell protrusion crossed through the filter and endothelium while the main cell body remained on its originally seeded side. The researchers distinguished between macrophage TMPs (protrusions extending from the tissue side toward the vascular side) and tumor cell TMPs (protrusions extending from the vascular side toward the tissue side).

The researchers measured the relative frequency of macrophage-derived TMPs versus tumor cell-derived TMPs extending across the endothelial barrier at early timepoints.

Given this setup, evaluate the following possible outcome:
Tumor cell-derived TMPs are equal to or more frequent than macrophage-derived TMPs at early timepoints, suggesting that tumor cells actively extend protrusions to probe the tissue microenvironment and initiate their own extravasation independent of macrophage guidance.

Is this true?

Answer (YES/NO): NO